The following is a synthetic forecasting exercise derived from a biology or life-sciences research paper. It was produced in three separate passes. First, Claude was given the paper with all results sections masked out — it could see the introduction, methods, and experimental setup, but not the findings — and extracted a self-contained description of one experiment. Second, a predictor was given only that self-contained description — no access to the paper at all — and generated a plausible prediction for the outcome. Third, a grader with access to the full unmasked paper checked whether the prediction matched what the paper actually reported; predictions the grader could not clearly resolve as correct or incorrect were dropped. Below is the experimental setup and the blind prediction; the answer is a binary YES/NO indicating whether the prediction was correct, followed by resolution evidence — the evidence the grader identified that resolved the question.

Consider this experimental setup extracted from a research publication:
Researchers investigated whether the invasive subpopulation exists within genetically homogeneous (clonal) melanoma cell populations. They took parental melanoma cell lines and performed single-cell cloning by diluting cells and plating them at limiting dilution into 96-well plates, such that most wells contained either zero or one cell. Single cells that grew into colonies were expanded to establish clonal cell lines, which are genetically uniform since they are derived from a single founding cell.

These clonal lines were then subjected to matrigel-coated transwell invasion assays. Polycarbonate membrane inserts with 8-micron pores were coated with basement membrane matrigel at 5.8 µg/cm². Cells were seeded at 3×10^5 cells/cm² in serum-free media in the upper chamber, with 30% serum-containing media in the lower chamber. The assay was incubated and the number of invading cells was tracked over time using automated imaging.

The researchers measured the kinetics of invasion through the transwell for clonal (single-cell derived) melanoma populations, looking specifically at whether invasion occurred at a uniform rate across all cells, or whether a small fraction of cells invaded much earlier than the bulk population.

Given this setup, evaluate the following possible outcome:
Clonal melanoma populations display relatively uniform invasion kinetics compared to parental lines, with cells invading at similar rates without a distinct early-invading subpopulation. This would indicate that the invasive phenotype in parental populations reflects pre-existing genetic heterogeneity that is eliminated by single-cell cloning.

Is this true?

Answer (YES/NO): NO